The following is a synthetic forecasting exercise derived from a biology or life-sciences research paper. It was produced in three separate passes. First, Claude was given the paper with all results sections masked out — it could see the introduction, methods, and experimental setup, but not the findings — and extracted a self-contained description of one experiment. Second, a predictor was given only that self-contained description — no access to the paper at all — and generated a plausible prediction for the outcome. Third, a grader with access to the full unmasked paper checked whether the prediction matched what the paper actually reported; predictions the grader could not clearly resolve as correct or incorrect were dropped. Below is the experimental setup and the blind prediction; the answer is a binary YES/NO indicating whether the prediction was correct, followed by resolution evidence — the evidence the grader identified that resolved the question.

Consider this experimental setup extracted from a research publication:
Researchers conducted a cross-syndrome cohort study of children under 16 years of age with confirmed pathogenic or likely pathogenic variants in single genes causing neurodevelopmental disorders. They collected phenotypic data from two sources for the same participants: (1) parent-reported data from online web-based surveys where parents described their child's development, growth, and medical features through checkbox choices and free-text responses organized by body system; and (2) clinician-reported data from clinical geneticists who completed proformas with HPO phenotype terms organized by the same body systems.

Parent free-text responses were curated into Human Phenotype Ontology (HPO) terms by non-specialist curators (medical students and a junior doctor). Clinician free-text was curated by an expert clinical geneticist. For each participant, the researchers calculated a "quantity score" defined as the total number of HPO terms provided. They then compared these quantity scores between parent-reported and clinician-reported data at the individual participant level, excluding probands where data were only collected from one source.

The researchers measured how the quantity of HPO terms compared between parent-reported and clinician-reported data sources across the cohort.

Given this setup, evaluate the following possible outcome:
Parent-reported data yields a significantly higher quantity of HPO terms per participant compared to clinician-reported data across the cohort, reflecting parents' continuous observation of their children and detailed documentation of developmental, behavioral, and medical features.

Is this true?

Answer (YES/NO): NO